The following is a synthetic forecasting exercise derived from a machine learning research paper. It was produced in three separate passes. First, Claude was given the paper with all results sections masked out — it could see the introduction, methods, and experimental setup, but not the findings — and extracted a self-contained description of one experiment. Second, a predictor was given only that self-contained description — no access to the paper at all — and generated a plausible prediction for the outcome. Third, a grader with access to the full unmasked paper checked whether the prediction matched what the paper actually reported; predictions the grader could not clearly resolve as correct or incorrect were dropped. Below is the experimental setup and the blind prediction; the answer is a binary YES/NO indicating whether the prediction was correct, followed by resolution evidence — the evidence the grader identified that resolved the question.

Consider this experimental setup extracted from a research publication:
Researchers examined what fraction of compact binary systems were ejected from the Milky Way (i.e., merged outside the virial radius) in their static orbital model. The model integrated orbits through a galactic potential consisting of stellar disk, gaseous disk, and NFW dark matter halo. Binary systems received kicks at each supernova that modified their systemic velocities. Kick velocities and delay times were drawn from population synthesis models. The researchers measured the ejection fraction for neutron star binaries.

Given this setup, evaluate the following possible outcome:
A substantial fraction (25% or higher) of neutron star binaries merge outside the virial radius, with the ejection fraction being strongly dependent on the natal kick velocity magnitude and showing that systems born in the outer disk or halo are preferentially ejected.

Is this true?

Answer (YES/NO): NO